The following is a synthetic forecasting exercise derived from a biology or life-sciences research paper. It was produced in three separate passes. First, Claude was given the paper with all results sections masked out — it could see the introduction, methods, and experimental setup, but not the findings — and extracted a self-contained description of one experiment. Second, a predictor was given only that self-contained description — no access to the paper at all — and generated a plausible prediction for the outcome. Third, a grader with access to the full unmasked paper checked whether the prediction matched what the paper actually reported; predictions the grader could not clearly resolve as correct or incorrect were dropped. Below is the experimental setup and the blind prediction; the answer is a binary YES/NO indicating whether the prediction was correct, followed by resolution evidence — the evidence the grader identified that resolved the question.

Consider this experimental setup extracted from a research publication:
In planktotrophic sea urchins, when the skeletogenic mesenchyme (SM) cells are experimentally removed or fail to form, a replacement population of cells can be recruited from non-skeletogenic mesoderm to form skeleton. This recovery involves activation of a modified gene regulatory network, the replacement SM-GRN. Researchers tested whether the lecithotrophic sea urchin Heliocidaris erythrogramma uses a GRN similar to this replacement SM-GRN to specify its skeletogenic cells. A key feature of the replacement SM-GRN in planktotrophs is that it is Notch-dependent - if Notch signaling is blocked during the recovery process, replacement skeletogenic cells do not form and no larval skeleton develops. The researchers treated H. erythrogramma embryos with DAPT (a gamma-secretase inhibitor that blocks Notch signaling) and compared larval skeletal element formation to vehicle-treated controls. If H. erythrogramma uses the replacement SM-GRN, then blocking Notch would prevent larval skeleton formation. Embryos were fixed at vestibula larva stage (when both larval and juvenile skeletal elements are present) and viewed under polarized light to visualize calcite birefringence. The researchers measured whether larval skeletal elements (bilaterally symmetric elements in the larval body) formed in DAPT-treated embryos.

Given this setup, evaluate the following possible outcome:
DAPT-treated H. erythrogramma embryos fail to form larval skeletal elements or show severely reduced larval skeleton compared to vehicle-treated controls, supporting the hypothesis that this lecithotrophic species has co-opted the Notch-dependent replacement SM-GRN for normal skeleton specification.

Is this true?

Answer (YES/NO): NO